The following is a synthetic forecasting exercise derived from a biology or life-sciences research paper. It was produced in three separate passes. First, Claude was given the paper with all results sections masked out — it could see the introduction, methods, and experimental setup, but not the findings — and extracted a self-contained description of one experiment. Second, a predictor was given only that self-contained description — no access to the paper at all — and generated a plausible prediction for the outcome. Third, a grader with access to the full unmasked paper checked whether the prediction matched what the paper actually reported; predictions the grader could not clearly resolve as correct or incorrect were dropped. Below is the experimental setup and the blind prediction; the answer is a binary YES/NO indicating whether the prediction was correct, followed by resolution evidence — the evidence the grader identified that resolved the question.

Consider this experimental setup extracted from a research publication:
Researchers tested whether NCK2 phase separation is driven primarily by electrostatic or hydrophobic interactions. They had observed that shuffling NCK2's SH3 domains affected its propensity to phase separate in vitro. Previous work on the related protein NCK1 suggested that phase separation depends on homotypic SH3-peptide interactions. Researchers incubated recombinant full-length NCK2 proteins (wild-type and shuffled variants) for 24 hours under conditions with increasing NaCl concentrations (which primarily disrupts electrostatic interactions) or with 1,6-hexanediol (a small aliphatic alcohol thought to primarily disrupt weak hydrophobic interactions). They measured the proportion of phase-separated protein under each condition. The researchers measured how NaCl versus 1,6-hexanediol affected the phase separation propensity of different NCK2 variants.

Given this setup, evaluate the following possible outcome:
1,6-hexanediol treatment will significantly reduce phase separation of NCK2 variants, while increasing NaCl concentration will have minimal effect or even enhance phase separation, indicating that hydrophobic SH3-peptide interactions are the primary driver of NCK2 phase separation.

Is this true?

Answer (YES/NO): NO